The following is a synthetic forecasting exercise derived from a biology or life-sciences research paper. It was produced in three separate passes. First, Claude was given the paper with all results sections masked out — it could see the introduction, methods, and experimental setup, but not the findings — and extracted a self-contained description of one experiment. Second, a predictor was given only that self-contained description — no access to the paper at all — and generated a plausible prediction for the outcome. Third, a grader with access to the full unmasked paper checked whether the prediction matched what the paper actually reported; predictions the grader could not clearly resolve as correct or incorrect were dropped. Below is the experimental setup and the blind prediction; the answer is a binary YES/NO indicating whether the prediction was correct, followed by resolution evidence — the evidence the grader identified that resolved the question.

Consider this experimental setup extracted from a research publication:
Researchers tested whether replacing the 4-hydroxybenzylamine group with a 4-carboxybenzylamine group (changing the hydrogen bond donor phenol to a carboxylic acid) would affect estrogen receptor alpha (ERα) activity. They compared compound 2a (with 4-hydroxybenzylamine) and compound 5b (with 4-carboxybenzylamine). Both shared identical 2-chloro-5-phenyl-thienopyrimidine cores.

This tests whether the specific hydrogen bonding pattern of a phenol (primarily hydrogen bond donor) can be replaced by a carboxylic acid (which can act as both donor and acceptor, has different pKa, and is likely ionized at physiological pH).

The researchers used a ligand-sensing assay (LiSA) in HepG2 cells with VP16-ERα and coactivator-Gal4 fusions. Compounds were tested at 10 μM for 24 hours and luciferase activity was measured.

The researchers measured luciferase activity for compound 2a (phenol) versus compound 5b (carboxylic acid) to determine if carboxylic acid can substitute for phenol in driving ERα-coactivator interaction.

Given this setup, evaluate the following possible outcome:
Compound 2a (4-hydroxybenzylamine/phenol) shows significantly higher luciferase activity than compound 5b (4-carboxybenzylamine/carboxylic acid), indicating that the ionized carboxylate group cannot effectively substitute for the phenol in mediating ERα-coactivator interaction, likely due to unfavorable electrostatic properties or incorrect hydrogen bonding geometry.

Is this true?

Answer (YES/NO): YES